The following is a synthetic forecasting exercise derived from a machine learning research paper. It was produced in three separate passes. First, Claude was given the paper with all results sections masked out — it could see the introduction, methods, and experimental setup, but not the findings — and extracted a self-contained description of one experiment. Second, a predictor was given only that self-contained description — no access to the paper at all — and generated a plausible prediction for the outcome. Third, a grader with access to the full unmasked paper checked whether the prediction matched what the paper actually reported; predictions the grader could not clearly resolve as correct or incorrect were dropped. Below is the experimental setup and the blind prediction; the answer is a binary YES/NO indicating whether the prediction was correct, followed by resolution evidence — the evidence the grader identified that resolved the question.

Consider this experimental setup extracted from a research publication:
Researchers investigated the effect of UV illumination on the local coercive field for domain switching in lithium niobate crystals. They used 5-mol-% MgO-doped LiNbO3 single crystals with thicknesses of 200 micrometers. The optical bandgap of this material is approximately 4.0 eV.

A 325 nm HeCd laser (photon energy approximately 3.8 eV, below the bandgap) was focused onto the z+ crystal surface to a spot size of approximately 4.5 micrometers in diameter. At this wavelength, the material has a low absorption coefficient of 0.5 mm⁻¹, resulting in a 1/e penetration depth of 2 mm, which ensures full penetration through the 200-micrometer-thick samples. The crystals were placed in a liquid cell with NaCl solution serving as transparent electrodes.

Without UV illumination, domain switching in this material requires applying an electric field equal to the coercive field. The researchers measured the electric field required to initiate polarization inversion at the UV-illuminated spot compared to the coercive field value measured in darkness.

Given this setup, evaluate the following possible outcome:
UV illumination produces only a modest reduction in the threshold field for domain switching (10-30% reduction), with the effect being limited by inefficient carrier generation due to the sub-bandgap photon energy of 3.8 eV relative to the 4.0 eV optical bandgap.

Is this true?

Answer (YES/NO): NO